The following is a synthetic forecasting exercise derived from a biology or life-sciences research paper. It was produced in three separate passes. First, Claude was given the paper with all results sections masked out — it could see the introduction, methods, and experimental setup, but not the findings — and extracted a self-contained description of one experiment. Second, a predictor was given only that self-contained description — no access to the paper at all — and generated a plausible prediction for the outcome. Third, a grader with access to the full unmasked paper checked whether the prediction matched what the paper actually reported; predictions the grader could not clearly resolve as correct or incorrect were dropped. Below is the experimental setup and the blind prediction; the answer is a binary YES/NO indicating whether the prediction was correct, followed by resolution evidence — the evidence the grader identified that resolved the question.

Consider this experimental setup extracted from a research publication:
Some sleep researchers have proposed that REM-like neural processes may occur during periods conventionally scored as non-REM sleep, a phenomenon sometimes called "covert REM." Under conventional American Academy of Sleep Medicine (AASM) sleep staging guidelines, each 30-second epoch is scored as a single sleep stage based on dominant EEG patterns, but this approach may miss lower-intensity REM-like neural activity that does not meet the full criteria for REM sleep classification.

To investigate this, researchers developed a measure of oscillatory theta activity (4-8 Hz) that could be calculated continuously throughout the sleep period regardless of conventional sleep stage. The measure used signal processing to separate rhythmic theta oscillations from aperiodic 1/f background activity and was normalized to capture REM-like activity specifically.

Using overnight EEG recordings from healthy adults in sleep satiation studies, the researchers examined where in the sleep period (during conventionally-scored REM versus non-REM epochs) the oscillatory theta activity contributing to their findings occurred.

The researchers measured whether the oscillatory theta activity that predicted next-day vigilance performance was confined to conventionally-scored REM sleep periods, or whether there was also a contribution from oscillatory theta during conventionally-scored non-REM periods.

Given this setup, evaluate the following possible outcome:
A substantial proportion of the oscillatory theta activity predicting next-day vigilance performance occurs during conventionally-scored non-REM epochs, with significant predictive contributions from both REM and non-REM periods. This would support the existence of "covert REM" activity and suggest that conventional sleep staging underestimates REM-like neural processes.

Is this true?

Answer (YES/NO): YES